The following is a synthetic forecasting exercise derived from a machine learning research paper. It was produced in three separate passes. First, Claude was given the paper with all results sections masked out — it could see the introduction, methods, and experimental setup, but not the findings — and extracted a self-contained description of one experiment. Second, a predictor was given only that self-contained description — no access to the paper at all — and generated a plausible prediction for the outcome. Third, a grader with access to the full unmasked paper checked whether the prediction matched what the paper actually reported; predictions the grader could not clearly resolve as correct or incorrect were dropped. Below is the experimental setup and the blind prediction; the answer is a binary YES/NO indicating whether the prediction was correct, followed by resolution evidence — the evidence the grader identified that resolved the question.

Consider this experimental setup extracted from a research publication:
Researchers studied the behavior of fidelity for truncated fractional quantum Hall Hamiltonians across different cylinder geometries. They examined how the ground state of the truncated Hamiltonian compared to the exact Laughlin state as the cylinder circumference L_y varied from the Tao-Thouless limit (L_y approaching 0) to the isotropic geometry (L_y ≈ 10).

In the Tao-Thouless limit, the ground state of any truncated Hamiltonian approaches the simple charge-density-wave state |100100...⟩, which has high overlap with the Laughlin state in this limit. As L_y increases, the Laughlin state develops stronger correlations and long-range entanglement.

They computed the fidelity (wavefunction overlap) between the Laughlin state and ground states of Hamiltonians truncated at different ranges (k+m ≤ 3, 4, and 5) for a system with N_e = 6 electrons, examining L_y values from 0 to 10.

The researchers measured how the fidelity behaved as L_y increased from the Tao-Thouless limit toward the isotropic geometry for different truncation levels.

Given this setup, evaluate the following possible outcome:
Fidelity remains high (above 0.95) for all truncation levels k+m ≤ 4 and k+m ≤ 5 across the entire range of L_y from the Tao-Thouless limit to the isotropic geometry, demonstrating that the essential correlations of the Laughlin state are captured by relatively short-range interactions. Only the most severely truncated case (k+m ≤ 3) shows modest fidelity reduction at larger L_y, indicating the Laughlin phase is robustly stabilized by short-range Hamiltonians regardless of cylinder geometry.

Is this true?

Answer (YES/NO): NO